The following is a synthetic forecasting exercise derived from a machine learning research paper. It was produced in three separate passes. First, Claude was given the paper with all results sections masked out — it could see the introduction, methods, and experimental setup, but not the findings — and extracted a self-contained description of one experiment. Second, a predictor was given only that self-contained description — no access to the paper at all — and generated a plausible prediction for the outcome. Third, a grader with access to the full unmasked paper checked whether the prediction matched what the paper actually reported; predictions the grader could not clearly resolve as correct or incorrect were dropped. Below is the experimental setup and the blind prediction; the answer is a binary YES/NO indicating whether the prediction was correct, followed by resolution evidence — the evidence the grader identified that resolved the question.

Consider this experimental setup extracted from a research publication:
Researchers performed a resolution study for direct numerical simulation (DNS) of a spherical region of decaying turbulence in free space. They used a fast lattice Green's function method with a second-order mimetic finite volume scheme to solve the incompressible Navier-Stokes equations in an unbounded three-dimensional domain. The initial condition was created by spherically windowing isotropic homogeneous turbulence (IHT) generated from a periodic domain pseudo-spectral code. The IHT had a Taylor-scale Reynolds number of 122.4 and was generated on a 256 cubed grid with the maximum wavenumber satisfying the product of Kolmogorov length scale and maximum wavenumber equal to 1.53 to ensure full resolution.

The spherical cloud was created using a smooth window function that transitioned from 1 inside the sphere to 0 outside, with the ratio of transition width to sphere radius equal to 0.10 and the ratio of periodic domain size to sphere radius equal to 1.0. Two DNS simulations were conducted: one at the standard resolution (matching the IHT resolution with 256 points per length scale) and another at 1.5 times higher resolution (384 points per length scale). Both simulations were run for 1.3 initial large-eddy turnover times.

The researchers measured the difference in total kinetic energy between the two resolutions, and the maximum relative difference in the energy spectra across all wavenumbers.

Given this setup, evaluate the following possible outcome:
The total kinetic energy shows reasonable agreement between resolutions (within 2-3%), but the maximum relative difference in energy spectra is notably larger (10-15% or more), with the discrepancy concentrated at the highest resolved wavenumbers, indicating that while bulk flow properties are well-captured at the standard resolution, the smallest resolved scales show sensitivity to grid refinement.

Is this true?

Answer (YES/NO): NO